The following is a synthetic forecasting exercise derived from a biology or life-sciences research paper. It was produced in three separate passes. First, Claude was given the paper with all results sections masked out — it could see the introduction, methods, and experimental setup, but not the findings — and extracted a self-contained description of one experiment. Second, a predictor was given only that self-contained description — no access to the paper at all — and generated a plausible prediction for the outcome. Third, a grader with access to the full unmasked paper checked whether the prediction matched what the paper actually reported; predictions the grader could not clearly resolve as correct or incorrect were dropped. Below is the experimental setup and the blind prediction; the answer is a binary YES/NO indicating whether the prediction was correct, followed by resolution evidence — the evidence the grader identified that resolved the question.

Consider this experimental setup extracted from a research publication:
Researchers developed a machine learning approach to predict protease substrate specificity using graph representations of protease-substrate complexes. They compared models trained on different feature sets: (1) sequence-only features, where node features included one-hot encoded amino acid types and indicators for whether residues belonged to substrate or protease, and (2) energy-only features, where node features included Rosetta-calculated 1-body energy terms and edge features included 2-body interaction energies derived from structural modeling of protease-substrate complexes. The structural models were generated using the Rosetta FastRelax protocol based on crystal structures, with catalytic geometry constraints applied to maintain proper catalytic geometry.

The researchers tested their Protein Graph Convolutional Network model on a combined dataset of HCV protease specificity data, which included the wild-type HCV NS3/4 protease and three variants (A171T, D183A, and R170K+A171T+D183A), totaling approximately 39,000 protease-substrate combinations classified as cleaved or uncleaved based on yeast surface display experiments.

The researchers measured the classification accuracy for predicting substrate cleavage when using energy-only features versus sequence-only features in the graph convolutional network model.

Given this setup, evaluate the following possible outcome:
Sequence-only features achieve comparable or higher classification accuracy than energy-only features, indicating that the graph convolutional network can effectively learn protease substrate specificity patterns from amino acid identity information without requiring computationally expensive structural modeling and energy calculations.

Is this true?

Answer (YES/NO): YES